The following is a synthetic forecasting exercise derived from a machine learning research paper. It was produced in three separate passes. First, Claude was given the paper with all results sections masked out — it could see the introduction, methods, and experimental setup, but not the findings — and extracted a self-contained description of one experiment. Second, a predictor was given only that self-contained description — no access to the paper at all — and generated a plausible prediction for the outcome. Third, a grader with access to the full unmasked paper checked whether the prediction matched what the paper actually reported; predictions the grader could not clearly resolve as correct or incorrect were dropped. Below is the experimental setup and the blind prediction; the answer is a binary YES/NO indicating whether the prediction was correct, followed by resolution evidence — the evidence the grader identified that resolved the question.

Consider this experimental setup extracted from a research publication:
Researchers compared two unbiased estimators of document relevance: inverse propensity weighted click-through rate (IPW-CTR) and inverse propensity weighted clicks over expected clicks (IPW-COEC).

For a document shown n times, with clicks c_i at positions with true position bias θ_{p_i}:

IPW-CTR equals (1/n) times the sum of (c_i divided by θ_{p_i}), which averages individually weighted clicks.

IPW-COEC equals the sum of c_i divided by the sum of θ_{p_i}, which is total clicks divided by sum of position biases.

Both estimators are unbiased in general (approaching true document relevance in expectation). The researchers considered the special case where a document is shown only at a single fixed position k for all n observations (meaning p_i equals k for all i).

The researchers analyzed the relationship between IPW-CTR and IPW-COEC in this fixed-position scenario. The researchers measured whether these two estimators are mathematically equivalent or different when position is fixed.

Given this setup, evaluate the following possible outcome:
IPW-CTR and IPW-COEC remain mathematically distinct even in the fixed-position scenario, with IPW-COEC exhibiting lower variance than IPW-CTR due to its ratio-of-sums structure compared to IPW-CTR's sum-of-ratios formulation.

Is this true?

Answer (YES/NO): NO